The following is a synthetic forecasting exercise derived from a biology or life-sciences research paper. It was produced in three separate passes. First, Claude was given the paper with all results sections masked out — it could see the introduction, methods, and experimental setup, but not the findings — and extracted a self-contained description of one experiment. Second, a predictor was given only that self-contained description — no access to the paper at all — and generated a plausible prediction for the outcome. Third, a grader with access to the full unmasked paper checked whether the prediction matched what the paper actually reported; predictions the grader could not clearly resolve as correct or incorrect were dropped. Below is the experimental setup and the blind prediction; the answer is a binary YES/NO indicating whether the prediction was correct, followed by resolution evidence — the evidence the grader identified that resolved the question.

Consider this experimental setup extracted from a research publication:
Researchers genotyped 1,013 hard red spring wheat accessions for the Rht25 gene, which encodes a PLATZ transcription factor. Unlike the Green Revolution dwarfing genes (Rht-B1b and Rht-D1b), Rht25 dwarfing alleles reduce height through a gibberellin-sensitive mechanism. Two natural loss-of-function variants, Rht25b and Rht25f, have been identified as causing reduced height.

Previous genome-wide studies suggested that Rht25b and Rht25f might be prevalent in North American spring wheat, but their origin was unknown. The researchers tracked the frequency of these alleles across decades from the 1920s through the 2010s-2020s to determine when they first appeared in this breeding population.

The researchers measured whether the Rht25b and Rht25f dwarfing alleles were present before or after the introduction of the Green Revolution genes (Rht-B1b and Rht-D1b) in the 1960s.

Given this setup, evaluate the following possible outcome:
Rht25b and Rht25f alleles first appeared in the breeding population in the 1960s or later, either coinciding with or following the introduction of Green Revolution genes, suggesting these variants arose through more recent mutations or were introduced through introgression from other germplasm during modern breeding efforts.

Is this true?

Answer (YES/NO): NO